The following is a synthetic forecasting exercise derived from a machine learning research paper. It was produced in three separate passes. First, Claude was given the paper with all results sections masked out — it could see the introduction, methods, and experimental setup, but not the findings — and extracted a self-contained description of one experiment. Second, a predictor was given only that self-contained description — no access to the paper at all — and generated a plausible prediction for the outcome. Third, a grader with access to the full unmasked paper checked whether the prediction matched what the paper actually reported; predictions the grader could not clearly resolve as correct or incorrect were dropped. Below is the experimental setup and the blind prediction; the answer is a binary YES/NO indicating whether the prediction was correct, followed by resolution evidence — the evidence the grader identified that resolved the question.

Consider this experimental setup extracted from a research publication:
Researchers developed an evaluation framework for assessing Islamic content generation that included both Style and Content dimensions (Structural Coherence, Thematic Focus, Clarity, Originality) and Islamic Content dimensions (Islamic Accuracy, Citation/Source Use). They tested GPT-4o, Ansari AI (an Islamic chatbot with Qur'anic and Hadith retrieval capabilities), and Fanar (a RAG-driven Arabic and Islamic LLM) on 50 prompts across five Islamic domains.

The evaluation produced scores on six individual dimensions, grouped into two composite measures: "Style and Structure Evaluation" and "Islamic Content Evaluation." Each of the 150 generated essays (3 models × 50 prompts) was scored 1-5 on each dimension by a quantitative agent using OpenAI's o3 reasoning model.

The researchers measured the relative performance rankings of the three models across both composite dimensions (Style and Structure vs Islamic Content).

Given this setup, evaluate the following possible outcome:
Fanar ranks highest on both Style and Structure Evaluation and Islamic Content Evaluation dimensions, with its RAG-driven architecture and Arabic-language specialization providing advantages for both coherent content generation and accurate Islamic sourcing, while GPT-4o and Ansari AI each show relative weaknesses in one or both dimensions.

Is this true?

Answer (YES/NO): NO